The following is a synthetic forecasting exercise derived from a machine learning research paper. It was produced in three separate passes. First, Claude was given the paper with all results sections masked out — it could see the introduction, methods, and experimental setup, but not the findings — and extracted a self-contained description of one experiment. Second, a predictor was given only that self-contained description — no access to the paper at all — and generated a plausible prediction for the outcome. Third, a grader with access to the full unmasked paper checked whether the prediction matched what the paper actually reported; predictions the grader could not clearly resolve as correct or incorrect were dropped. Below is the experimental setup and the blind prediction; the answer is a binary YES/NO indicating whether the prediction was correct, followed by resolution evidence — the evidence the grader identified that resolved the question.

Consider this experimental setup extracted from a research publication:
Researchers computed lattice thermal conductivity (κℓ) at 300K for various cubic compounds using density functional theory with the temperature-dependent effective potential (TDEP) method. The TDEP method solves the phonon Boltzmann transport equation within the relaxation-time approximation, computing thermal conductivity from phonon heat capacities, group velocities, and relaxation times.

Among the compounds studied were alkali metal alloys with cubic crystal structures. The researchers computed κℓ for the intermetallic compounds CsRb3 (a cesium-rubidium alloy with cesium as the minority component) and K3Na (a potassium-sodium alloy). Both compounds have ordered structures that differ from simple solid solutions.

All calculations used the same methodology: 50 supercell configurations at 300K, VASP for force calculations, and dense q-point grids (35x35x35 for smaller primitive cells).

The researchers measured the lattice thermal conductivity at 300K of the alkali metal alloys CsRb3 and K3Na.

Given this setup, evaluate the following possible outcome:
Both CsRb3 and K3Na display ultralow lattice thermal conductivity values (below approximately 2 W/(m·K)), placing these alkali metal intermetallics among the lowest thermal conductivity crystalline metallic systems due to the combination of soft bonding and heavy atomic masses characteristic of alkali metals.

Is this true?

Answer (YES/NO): YES